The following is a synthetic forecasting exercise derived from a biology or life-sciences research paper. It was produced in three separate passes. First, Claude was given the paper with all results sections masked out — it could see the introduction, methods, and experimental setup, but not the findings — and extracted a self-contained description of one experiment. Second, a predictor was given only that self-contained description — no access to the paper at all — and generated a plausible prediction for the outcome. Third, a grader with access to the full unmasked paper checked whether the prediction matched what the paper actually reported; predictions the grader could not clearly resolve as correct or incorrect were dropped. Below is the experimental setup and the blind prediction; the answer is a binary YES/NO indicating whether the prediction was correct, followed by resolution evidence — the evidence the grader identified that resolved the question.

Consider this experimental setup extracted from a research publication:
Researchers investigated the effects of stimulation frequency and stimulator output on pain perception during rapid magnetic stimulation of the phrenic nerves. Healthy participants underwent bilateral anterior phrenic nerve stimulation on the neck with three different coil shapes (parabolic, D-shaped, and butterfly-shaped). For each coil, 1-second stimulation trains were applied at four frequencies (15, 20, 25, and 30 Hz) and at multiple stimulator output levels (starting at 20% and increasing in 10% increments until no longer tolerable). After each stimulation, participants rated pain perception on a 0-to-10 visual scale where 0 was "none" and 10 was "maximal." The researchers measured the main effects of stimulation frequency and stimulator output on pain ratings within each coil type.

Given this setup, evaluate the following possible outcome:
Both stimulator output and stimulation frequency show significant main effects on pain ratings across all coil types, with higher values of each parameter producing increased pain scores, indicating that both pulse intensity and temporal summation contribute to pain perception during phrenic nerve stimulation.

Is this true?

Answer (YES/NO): NO